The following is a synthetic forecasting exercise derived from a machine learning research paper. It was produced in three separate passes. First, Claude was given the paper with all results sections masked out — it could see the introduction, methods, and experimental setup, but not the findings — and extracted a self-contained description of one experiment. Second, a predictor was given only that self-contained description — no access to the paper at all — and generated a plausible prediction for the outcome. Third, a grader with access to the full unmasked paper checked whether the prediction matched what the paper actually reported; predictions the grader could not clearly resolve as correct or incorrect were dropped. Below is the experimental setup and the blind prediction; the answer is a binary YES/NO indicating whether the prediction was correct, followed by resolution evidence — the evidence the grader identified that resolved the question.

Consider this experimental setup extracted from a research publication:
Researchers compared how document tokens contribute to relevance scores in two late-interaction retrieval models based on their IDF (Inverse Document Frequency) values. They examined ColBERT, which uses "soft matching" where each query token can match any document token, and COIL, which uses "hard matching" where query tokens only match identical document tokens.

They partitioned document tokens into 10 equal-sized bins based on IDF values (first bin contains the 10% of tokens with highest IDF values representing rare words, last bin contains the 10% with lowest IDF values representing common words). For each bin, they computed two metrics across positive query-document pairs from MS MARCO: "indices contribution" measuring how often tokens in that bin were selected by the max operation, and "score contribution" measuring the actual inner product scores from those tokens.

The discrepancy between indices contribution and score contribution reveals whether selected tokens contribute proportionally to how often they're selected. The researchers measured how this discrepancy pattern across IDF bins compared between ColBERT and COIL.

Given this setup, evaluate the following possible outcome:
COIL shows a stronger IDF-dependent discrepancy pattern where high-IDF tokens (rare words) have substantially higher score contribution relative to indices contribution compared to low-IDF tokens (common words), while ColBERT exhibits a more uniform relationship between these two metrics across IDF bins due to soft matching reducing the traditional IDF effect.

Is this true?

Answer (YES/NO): NO